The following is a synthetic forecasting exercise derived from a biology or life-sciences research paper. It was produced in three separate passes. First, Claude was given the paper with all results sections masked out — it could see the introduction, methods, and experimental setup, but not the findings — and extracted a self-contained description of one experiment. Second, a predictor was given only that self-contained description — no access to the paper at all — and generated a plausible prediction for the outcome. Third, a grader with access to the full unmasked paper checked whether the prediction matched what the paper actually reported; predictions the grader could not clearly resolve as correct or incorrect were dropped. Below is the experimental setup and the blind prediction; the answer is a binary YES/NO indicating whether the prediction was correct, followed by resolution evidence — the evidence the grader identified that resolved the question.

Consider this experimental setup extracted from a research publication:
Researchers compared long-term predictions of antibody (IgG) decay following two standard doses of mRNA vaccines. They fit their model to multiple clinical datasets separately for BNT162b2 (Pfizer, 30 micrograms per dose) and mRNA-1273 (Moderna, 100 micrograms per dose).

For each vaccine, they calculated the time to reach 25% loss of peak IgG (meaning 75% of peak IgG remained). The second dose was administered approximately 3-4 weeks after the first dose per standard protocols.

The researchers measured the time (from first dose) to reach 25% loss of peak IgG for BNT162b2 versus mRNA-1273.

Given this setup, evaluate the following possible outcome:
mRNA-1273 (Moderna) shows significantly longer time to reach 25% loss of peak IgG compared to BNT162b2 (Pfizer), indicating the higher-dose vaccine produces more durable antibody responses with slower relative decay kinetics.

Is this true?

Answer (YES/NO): YES